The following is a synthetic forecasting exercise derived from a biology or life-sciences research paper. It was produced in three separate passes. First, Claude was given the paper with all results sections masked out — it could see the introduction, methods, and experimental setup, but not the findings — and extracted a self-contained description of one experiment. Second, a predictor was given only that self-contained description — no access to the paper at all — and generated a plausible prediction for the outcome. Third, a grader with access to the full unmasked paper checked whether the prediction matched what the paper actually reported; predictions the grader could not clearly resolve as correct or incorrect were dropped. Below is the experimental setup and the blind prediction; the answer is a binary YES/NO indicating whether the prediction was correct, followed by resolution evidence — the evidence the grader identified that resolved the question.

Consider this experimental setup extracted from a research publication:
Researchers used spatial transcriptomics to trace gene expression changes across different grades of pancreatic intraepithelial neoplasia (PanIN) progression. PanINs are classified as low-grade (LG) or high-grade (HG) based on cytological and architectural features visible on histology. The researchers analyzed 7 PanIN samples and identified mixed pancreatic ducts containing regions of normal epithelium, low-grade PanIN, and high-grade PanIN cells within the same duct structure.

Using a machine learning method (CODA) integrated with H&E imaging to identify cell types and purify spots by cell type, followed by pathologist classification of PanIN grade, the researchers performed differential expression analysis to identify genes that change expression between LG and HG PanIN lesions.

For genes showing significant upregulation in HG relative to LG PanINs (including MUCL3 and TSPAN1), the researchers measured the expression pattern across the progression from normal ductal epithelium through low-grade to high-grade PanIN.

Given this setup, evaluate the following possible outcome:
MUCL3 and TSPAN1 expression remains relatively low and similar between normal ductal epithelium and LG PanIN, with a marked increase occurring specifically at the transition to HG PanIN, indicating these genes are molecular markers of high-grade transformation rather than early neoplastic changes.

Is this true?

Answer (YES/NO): NO